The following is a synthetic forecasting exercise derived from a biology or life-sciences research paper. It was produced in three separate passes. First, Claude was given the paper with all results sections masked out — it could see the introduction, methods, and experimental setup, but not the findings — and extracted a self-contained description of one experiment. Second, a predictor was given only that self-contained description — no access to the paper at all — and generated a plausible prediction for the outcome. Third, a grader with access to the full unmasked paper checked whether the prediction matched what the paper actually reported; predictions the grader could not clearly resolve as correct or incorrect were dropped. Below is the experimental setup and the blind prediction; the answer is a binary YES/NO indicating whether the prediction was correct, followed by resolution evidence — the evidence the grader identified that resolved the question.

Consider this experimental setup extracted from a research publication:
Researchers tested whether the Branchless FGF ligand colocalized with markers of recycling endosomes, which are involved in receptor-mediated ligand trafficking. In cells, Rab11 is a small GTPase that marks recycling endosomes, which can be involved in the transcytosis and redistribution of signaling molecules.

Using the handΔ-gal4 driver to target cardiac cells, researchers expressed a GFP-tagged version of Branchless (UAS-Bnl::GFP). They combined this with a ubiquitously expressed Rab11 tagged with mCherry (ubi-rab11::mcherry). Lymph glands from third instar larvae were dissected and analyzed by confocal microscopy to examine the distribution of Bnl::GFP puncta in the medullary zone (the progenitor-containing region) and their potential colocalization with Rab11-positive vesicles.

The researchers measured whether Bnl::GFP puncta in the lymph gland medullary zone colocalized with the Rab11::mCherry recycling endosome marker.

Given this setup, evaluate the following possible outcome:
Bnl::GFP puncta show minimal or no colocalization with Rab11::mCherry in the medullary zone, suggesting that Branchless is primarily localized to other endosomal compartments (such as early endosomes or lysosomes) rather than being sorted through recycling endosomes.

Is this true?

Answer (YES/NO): NO